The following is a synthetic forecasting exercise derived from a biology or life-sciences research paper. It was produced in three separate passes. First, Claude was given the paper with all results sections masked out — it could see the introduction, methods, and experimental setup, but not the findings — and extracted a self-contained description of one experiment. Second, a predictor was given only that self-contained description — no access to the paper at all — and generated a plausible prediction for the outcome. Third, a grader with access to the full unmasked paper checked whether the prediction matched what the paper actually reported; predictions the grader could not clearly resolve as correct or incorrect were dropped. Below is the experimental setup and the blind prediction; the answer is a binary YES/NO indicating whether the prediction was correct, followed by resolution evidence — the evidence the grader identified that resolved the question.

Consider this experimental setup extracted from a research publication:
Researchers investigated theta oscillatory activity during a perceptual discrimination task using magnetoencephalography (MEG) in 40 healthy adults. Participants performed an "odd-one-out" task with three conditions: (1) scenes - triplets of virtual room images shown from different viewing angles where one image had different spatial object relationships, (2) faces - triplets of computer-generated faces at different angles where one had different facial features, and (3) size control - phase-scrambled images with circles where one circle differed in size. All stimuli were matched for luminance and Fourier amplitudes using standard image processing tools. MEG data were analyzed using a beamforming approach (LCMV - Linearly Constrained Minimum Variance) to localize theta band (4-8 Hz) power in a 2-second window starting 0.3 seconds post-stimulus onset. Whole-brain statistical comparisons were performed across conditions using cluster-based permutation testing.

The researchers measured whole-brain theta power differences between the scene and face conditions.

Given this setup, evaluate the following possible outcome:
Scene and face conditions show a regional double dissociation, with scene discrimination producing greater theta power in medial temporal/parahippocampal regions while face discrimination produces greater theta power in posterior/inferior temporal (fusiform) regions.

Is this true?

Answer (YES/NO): NO